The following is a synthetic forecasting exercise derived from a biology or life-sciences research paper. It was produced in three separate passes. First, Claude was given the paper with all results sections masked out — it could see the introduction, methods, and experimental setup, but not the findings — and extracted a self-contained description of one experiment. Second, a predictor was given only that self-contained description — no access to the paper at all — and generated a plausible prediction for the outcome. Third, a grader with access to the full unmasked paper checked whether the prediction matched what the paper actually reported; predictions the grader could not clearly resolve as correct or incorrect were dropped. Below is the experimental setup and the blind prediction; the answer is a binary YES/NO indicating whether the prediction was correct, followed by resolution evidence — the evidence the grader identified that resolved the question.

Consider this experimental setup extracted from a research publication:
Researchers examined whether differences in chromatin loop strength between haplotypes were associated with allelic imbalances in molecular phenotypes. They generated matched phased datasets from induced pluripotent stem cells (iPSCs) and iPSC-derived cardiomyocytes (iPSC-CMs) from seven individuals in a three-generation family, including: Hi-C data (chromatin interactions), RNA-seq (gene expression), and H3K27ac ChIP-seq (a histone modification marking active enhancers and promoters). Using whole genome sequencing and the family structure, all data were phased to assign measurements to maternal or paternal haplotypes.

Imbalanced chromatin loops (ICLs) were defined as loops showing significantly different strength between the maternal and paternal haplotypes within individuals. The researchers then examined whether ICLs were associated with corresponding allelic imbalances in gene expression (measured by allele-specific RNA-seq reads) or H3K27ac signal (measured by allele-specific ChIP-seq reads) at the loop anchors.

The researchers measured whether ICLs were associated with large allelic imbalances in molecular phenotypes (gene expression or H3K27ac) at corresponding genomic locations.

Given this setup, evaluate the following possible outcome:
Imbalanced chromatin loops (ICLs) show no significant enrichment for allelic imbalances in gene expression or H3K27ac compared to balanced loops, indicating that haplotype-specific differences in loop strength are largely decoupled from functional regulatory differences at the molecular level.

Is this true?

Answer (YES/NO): NO